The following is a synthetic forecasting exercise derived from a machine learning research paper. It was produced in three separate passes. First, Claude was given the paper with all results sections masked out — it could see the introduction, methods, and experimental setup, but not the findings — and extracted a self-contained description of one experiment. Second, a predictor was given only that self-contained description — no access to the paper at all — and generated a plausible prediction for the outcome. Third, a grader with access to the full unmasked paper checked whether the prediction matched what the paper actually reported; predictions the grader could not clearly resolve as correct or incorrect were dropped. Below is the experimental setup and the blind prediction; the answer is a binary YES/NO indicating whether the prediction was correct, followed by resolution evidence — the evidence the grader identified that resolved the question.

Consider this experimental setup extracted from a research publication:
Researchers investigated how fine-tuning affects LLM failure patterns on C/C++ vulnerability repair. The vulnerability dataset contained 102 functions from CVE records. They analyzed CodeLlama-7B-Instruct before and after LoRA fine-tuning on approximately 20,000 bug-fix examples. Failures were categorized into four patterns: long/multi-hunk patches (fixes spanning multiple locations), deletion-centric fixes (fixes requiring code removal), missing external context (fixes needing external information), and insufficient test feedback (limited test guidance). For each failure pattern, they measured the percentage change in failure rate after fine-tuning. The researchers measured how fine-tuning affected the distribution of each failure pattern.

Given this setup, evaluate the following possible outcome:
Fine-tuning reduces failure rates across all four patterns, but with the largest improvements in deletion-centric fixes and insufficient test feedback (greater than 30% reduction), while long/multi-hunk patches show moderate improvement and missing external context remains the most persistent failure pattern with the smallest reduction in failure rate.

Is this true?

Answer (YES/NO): NO